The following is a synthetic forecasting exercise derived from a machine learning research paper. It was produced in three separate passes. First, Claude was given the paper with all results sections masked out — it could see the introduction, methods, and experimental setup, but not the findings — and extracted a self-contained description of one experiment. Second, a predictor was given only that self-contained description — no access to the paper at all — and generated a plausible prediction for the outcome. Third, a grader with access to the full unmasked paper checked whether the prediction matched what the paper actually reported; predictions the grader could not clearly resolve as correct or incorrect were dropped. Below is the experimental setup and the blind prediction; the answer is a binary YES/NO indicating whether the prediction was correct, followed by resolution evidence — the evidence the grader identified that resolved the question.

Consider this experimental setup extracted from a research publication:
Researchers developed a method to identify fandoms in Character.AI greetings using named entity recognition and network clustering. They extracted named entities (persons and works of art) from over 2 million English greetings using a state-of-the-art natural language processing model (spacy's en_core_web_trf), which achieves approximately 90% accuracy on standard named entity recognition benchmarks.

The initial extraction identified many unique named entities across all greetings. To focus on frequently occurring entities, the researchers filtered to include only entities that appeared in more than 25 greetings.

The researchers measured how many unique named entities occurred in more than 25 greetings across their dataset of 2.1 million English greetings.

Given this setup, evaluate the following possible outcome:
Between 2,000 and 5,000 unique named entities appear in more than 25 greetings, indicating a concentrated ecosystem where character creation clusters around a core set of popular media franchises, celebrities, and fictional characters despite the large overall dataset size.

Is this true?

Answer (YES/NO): NO